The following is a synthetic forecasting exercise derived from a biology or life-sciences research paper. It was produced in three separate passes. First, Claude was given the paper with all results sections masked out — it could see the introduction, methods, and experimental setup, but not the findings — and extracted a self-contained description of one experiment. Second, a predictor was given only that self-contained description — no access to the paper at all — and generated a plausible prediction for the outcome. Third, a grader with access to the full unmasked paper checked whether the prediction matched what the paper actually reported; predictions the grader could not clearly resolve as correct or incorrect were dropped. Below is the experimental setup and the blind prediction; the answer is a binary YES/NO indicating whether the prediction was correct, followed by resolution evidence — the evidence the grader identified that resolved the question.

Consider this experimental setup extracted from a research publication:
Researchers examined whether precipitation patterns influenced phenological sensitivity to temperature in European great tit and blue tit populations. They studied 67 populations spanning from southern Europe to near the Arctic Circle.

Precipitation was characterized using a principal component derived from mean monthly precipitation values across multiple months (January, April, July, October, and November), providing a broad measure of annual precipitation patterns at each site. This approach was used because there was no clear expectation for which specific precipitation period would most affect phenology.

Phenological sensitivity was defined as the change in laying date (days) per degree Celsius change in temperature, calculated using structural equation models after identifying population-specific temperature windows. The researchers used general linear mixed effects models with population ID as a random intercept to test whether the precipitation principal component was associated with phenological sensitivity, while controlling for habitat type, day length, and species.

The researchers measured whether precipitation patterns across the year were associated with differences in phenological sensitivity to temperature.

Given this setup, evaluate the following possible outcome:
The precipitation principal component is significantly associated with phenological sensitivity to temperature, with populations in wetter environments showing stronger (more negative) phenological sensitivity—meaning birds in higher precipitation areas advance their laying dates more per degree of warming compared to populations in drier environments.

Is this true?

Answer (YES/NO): NO